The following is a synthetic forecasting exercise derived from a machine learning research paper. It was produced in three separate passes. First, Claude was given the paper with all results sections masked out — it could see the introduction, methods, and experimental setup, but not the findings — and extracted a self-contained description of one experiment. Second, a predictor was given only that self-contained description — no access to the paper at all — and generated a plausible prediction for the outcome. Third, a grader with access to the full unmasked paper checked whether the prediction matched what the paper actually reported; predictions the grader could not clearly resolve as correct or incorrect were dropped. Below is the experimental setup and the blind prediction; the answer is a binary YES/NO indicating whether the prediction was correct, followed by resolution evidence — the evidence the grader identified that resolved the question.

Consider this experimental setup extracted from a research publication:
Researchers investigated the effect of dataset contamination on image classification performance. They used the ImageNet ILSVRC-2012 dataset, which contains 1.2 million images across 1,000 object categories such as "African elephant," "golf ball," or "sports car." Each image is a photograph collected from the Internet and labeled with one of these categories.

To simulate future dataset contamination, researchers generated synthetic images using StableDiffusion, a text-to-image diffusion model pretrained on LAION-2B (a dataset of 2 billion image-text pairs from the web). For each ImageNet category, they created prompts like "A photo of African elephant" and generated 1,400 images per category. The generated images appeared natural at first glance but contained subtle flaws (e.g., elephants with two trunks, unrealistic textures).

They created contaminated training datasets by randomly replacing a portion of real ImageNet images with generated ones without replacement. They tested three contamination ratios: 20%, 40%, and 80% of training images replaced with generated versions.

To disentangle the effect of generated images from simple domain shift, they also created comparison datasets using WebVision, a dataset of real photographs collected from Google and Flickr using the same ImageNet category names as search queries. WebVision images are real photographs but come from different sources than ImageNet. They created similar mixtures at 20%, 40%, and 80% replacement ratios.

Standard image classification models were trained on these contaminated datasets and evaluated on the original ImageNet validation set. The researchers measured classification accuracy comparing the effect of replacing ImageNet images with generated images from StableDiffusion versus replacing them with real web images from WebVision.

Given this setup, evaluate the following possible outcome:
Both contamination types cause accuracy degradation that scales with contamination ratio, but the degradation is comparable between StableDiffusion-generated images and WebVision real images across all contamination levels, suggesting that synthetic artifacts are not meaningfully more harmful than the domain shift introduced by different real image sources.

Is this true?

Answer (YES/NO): NO